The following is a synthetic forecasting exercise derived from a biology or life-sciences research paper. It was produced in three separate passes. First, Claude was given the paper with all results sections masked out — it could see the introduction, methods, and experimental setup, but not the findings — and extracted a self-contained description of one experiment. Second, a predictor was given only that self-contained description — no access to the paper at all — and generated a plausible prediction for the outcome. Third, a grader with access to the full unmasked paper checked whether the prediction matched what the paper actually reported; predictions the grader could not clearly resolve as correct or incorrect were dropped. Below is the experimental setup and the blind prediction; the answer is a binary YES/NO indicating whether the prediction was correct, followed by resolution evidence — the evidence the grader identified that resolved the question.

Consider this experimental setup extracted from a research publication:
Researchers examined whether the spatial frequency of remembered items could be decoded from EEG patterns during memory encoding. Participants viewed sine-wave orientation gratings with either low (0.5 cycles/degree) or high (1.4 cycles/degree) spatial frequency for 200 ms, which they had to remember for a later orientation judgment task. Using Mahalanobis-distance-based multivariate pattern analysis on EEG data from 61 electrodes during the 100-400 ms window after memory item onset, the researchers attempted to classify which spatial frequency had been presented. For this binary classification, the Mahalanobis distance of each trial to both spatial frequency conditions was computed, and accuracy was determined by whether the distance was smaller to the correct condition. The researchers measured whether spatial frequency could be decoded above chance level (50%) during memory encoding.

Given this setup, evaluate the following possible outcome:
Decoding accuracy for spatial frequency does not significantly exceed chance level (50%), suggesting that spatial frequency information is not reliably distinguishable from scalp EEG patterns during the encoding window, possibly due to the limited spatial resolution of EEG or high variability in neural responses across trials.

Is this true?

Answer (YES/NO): NO